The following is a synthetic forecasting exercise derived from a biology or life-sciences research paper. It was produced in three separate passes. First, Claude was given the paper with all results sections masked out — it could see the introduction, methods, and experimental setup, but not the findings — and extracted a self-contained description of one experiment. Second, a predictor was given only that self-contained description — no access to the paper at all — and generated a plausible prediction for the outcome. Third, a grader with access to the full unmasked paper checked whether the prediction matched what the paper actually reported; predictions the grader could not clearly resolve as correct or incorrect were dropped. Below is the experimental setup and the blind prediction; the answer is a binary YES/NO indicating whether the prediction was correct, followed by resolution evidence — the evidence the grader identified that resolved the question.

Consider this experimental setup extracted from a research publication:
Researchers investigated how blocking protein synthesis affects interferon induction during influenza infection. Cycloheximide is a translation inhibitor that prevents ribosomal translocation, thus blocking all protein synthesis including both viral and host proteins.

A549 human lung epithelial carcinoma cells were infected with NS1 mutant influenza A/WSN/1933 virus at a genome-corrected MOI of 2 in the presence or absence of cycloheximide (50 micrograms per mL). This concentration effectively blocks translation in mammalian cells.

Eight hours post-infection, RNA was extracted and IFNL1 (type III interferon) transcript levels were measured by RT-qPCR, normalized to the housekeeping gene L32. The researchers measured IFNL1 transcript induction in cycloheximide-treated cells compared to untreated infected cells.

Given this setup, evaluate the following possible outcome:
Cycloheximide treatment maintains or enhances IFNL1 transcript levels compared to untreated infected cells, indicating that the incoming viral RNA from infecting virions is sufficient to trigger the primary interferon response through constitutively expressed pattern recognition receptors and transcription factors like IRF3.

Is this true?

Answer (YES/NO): NO